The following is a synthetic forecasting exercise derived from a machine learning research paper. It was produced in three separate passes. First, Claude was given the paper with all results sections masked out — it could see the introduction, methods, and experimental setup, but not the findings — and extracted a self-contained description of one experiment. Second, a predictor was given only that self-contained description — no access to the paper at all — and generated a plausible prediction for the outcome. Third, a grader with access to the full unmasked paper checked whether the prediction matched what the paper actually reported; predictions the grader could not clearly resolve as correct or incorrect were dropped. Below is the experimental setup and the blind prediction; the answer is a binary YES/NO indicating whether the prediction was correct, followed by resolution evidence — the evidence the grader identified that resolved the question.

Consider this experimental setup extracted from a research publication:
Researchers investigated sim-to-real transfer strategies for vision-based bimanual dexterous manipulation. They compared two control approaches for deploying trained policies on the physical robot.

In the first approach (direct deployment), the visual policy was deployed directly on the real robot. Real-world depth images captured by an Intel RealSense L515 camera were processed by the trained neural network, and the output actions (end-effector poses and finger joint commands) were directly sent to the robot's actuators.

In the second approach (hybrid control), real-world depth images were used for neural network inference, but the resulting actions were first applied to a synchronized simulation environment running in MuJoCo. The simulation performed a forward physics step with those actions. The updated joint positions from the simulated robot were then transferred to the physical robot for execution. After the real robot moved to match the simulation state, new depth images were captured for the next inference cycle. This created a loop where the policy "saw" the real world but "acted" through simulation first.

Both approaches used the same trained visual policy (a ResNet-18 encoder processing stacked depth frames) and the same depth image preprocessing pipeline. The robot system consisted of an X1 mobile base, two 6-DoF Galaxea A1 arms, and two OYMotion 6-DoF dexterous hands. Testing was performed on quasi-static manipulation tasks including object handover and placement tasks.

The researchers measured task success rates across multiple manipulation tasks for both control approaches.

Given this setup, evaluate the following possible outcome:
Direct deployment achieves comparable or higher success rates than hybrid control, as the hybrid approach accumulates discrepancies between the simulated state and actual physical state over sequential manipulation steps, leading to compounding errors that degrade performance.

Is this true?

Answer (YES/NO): NO